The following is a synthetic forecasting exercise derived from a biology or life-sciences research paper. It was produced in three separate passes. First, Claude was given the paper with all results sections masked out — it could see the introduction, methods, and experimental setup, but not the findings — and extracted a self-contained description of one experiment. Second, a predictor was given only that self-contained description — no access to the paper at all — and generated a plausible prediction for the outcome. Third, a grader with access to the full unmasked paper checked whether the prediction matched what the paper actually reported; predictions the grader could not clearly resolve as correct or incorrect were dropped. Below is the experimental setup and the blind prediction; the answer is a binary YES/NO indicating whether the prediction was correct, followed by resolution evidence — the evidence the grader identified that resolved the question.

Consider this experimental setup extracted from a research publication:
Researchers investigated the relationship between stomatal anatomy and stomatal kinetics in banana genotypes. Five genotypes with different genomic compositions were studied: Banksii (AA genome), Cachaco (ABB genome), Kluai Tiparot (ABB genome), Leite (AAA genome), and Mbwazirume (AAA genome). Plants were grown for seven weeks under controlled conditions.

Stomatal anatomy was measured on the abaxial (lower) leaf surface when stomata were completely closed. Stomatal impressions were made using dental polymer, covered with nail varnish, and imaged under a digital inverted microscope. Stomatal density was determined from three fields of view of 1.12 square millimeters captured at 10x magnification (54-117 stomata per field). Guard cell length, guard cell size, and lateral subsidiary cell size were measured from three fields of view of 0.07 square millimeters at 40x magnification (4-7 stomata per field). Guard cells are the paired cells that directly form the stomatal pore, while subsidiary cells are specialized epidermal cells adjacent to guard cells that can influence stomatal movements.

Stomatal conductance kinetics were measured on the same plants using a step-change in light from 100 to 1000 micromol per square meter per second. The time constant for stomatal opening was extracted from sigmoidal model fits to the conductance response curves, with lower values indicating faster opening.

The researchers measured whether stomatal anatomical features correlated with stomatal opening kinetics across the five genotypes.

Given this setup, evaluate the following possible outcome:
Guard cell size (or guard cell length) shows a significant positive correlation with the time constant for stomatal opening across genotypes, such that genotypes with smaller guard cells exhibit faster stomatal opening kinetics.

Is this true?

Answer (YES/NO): NO